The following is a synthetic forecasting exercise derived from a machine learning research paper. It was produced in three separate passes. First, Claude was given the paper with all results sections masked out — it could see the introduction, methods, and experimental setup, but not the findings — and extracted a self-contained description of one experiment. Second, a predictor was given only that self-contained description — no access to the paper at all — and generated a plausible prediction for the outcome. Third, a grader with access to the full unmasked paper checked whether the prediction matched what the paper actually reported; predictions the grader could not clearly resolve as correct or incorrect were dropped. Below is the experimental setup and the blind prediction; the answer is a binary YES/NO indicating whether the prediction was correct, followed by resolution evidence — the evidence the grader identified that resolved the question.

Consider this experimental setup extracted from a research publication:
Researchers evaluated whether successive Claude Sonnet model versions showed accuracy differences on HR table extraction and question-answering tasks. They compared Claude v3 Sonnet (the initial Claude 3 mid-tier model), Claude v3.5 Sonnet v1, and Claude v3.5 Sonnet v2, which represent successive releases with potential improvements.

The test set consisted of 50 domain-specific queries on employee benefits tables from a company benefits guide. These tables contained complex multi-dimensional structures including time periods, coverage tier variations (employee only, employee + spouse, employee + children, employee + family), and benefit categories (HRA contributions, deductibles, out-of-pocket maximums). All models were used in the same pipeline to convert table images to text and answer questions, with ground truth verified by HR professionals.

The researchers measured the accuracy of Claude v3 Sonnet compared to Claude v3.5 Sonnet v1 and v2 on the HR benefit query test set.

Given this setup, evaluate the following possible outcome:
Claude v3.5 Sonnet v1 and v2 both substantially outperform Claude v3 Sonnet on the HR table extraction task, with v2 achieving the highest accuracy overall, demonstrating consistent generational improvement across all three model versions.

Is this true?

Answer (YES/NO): NO